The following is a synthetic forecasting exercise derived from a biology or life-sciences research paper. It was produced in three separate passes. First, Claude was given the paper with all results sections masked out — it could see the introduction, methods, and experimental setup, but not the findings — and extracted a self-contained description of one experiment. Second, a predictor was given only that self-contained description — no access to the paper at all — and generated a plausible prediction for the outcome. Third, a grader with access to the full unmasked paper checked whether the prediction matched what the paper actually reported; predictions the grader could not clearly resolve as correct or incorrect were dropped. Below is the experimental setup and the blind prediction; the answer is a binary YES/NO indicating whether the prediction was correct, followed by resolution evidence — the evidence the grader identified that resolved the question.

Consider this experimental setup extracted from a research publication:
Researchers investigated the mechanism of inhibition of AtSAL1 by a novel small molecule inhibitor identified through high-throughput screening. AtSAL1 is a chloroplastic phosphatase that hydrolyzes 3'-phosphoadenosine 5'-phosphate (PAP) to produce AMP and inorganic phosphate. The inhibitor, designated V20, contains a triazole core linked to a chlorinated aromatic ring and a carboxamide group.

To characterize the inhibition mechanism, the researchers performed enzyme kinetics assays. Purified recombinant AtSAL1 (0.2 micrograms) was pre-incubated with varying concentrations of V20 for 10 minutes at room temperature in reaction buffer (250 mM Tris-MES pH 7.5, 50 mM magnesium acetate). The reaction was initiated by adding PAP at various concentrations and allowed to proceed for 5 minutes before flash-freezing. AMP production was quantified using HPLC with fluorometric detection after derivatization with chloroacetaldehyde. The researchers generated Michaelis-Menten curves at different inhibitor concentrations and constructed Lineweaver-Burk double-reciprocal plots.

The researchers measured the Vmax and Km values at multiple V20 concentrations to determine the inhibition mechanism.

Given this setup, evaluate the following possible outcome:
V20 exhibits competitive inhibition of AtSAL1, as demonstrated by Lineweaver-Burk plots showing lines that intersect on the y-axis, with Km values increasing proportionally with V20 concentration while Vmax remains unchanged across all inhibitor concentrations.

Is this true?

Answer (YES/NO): YES